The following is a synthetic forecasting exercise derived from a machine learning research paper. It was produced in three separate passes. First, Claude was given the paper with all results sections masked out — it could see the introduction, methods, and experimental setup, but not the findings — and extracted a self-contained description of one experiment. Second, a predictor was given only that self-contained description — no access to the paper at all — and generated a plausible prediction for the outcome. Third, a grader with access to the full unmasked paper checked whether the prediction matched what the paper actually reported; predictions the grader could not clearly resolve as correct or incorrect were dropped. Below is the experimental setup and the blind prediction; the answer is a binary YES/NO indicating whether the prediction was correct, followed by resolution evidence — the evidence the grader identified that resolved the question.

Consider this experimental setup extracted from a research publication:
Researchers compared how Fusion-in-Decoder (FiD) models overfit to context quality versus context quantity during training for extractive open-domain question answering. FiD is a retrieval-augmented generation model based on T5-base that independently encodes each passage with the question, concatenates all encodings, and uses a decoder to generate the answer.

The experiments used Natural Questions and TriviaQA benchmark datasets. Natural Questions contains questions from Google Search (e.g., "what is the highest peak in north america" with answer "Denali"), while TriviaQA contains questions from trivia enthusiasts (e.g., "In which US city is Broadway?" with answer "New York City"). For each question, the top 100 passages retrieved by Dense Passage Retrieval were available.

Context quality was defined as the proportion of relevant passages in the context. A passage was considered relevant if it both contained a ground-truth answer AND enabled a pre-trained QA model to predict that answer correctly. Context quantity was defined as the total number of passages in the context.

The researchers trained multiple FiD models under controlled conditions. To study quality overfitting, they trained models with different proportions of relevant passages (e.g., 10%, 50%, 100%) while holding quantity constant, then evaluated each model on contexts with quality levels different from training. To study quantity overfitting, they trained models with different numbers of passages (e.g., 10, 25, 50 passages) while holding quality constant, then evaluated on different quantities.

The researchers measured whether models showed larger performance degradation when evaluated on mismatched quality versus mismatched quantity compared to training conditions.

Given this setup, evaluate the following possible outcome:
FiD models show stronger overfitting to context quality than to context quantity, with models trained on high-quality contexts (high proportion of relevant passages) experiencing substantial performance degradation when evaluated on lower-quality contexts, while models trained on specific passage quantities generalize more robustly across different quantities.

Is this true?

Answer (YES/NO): YES